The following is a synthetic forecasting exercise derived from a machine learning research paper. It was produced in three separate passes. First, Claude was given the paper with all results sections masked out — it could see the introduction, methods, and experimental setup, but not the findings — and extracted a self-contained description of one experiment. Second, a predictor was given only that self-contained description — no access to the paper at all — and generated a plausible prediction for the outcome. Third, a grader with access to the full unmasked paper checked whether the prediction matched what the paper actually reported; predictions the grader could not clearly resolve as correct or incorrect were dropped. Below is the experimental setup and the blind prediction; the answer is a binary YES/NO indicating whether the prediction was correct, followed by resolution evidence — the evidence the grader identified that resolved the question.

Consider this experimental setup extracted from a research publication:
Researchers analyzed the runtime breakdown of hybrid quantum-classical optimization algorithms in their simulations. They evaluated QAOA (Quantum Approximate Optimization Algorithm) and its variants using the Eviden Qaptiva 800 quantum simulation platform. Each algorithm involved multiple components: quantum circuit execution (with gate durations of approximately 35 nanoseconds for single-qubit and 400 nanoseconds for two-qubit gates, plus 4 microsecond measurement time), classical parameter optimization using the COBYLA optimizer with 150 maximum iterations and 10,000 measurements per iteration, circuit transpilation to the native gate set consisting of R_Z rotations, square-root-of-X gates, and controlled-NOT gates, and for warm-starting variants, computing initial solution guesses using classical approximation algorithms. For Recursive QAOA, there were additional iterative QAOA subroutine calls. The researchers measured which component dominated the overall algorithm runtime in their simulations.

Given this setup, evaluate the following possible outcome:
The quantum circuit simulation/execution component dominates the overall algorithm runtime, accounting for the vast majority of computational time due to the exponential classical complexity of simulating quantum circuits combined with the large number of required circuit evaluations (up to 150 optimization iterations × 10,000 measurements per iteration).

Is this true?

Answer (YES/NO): YES